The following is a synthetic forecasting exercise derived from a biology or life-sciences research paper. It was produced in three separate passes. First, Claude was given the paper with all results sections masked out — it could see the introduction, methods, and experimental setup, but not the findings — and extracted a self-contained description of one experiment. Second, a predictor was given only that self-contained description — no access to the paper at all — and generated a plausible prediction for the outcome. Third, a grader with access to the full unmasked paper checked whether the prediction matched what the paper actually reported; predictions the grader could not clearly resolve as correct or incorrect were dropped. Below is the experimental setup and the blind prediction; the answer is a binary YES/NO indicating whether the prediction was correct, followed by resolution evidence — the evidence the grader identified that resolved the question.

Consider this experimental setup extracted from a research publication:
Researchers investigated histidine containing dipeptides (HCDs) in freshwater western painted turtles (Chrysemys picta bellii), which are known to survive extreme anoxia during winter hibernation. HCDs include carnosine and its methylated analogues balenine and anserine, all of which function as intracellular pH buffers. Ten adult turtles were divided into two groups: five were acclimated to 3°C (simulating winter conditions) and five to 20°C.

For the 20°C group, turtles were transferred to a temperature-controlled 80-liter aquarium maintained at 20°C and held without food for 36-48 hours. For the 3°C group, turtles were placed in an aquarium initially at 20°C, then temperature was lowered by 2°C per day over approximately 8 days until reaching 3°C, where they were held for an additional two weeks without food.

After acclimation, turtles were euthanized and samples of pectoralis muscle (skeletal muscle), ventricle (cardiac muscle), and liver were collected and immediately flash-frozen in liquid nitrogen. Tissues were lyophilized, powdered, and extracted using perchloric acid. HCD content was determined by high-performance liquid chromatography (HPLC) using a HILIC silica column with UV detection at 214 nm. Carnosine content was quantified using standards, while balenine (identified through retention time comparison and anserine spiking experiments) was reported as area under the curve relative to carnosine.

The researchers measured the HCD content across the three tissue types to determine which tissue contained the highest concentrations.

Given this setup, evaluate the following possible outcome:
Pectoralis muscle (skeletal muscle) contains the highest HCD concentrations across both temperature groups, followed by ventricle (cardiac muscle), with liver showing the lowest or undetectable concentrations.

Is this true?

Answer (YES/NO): NO